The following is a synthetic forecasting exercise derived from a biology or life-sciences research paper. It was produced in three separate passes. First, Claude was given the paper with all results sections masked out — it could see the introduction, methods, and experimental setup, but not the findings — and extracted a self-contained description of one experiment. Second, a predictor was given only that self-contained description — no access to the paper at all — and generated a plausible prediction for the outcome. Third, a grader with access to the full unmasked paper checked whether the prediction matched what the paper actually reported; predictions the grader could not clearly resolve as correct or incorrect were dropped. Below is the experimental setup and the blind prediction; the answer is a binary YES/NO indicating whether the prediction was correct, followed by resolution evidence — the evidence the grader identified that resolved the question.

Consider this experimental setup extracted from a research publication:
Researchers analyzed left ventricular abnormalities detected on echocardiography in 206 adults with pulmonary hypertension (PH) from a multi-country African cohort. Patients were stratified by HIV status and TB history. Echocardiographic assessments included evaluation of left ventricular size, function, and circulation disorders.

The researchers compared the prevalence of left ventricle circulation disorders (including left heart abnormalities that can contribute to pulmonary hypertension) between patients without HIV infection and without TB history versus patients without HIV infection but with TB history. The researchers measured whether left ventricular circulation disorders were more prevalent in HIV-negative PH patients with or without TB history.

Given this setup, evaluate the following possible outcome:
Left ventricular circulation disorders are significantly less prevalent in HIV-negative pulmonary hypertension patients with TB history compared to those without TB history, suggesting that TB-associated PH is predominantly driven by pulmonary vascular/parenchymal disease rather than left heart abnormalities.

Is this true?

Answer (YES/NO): YES